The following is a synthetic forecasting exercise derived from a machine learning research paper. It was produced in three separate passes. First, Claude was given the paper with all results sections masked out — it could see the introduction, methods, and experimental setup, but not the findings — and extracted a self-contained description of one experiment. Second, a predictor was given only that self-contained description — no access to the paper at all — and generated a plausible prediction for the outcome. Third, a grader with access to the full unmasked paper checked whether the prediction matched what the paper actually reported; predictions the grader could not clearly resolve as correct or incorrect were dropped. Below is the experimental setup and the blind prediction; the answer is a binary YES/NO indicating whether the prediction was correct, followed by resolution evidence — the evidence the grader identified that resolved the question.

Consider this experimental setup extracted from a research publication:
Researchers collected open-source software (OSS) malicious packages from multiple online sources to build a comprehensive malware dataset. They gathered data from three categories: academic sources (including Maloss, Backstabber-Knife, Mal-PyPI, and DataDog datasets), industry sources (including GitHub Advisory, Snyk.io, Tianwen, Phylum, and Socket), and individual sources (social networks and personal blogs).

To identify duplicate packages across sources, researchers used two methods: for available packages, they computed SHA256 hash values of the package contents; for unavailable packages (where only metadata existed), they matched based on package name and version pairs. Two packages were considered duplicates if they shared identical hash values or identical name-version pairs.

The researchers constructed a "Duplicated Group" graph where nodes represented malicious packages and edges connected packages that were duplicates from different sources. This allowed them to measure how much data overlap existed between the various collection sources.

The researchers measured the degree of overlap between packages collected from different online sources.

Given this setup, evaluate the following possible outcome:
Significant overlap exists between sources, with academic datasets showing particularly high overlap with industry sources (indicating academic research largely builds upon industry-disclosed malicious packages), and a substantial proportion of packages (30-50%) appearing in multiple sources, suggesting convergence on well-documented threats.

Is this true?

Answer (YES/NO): NO